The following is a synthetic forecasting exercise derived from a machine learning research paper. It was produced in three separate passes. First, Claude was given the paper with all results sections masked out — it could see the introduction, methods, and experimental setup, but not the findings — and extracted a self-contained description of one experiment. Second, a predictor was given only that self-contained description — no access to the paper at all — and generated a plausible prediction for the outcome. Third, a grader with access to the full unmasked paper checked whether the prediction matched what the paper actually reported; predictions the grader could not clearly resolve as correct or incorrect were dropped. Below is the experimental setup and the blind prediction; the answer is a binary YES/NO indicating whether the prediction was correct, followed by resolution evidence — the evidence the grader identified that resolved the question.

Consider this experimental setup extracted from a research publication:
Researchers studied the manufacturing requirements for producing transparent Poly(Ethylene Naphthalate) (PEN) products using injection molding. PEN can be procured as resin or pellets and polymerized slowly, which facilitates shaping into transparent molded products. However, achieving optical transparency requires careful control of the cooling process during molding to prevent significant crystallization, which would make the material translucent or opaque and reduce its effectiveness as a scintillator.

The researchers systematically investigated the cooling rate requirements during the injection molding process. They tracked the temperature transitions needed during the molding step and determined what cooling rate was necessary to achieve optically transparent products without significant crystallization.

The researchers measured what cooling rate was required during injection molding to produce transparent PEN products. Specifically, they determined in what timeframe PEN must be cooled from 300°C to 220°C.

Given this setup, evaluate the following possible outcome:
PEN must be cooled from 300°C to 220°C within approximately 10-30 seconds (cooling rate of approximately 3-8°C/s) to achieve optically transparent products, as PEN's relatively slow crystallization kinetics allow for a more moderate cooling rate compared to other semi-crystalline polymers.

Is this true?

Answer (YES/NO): NO